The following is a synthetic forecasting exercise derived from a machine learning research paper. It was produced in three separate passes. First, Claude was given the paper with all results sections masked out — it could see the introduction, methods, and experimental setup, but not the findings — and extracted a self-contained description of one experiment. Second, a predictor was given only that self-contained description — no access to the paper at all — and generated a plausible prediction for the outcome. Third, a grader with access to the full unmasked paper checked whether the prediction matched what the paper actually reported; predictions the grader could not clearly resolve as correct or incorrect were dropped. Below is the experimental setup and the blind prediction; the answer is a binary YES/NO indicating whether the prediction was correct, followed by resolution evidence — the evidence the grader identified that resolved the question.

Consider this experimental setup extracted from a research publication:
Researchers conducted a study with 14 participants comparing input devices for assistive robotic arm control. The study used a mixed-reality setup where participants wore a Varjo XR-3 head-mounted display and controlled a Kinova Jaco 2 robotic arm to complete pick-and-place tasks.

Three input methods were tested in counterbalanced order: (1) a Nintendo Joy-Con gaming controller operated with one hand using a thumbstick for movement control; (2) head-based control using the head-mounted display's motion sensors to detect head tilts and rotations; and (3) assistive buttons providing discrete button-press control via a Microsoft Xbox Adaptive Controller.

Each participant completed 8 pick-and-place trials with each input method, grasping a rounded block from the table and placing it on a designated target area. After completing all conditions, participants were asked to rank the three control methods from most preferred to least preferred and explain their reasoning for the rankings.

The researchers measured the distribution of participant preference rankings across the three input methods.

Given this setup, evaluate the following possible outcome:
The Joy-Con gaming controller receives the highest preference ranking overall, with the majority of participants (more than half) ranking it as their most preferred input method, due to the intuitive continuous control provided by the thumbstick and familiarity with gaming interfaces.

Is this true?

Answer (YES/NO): NO